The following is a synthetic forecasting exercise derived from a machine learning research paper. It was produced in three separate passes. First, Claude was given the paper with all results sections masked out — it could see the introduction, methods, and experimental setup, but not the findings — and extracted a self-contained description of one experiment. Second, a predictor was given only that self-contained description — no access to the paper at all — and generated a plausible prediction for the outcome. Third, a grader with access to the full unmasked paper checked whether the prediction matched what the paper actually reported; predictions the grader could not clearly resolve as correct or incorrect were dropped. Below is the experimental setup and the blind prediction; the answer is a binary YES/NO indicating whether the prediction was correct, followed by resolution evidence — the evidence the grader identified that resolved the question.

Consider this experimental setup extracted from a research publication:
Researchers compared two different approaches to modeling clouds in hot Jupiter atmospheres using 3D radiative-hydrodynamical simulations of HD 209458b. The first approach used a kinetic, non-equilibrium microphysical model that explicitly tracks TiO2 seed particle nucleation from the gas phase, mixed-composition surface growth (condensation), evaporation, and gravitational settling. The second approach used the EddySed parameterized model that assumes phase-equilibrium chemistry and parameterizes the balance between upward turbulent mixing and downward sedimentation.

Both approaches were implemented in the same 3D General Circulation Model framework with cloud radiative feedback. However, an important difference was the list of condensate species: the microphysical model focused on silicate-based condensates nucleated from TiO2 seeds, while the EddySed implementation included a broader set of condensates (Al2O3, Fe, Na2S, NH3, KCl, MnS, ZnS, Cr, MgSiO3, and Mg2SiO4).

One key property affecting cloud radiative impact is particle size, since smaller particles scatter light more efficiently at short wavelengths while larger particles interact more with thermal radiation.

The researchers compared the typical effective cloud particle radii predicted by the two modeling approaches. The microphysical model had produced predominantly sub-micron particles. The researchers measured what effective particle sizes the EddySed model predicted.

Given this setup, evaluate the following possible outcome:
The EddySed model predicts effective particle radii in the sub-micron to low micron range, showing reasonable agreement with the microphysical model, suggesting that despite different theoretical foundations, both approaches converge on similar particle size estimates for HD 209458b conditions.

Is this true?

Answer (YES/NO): NO